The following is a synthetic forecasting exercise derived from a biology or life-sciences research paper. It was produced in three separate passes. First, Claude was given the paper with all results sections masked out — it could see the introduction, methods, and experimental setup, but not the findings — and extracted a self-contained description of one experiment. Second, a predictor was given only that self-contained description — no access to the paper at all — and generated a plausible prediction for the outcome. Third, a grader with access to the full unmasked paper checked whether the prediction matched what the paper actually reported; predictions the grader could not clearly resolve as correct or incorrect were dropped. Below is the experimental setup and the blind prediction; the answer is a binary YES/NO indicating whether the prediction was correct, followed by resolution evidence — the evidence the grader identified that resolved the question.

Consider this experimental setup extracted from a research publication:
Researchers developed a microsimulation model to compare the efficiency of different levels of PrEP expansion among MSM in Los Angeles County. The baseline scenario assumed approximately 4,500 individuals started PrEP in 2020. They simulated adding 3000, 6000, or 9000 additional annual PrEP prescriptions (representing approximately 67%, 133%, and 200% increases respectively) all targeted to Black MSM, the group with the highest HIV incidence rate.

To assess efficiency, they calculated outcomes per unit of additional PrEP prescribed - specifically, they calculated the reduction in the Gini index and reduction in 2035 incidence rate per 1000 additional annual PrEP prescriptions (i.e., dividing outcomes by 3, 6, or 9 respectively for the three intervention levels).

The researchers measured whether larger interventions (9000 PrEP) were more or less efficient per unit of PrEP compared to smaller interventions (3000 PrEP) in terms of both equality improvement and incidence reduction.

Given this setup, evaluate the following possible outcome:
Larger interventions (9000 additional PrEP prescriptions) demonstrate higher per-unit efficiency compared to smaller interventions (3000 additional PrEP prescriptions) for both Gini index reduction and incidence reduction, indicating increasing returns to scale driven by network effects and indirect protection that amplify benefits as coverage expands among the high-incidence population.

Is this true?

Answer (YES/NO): YES